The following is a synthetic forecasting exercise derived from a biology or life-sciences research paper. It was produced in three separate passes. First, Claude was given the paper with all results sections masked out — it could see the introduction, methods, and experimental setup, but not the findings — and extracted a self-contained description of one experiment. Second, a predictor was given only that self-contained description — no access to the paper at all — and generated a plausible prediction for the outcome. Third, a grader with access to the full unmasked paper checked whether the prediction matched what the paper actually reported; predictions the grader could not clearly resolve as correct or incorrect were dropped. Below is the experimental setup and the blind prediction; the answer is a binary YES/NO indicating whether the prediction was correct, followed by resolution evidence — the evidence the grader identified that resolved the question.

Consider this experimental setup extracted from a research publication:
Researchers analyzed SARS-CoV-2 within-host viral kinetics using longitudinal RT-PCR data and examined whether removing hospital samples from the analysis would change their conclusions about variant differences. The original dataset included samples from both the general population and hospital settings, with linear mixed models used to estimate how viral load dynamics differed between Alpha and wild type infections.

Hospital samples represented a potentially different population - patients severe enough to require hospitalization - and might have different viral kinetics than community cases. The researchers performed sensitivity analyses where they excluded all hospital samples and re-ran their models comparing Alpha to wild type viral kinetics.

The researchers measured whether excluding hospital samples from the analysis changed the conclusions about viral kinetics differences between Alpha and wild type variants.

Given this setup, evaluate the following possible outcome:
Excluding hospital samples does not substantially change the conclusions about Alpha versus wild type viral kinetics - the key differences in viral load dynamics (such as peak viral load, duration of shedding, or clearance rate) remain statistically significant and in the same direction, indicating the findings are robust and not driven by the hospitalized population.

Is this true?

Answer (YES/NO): YES